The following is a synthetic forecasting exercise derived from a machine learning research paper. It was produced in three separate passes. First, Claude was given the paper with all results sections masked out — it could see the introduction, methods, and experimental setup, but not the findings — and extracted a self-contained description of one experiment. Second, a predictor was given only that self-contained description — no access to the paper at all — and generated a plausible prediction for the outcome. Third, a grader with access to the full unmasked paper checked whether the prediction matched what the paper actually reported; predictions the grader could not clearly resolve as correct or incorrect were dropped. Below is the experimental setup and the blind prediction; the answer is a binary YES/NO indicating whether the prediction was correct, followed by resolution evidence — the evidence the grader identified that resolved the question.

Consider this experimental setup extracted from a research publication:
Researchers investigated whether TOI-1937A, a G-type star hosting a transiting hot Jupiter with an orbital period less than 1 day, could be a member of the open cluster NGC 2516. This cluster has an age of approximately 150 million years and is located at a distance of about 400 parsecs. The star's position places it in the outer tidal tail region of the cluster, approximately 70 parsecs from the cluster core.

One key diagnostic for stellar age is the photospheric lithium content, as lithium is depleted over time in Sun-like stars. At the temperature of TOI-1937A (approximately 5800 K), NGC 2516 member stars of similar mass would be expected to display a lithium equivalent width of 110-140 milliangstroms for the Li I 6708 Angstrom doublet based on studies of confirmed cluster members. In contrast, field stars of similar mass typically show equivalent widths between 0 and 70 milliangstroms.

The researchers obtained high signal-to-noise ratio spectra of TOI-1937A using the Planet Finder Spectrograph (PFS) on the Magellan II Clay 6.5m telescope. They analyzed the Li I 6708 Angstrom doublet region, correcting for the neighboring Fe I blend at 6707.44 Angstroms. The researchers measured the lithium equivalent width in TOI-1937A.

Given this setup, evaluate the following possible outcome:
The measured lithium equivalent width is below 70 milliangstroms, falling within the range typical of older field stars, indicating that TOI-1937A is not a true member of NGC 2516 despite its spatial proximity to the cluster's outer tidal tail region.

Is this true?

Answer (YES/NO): YES